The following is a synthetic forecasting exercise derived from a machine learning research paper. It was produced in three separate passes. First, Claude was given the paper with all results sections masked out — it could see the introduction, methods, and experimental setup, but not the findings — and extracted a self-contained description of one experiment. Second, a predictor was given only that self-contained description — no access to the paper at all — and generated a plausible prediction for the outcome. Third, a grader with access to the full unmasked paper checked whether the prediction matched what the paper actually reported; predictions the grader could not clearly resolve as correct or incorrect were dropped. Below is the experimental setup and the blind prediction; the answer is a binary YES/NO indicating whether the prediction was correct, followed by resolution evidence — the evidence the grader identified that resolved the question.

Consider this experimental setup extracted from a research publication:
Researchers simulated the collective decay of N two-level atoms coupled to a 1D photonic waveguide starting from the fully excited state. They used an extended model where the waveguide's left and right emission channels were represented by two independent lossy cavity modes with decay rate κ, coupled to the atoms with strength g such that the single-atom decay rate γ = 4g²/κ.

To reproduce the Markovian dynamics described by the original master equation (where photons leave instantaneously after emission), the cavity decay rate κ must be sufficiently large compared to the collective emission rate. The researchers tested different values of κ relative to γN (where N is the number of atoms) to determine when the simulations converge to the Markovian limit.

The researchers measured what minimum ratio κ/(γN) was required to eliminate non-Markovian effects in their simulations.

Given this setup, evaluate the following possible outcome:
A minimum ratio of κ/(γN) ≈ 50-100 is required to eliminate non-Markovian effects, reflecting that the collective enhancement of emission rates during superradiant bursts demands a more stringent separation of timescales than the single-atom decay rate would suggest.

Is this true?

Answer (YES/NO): YES